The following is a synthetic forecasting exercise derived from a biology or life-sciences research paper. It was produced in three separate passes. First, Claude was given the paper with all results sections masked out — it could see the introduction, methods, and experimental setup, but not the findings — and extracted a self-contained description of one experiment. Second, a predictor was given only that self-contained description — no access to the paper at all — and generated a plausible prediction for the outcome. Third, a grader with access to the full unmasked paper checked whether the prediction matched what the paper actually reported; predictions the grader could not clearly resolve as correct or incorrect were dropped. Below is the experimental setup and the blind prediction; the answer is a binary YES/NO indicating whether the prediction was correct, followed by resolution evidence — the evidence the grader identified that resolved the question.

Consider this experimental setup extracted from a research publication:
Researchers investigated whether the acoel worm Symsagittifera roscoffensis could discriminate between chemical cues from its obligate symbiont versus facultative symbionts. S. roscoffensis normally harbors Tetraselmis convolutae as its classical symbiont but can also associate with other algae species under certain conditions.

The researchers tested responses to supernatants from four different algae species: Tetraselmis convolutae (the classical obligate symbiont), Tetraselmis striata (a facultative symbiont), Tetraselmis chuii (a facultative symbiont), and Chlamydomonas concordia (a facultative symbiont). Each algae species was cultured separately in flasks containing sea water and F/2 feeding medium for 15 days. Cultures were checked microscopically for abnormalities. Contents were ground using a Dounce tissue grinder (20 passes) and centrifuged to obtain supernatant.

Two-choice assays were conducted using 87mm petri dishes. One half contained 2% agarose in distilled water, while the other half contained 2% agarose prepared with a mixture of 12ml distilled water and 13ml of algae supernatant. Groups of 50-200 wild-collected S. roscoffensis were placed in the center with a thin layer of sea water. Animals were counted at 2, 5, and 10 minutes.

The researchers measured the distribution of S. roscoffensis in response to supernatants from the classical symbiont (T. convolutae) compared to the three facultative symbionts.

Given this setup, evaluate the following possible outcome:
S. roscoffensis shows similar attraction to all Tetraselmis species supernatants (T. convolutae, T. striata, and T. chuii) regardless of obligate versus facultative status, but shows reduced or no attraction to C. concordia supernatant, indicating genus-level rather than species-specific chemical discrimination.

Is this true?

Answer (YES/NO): NO